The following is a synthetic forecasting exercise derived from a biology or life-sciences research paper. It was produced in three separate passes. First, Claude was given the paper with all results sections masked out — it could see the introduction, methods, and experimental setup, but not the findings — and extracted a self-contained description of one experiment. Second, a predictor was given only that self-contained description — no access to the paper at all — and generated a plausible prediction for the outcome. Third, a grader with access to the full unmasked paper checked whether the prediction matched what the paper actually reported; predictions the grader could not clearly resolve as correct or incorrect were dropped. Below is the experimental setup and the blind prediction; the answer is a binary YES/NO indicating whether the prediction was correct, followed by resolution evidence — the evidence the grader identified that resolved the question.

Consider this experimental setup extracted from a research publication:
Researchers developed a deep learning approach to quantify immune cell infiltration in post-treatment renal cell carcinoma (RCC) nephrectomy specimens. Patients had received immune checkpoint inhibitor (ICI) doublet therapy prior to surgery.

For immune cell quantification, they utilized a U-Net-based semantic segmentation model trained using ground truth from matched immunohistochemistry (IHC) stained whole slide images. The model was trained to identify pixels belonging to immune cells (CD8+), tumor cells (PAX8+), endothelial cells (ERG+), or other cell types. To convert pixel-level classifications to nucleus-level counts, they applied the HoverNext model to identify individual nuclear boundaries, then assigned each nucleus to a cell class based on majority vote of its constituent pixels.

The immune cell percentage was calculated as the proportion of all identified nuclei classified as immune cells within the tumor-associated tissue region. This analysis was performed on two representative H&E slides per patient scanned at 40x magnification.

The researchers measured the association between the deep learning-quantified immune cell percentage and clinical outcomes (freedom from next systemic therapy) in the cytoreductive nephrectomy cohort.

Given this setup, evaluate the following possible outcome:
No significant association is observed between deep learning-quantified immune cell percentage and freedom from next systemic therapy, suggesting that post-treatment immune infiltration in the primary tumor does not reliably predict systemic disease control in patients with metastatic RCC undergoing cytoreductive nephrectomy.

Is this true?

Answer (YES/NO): NO